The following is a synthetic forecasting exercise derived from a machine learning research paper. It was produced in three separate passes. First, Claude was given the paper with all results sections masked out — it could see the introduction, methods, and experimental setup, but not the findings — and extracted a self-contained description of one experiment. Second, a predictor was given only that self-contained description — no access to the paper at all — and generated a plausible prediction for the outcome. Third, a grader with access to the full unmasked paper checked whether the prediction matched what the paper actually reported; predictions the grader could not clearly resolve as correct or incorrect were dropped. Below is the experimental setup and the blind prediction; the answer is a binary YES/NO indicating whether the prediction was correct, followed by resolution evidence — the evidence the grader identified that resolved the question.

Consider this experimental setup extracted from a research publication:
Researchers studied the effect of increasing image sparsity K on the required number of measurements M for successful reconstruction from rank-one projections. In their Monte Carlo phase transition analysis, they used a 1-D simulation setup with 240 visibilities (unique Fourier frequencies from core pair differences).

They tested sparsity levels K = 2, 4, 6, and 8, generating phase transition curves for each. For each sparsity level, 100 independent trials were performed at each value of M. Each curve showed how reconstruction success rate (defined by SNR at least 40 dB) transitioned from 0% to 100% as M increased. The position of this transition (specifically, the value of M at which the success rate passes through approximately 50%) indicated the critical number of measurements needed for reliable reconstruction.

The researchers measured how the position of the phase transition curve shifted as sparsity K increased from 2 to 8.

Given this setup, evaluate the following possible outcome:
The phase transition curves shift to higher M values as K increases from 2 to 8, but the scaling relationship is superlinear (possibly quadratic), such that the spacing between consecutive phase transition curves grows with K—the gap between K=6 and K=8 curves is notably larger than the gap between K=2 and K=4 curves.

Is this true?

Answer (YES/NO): NO